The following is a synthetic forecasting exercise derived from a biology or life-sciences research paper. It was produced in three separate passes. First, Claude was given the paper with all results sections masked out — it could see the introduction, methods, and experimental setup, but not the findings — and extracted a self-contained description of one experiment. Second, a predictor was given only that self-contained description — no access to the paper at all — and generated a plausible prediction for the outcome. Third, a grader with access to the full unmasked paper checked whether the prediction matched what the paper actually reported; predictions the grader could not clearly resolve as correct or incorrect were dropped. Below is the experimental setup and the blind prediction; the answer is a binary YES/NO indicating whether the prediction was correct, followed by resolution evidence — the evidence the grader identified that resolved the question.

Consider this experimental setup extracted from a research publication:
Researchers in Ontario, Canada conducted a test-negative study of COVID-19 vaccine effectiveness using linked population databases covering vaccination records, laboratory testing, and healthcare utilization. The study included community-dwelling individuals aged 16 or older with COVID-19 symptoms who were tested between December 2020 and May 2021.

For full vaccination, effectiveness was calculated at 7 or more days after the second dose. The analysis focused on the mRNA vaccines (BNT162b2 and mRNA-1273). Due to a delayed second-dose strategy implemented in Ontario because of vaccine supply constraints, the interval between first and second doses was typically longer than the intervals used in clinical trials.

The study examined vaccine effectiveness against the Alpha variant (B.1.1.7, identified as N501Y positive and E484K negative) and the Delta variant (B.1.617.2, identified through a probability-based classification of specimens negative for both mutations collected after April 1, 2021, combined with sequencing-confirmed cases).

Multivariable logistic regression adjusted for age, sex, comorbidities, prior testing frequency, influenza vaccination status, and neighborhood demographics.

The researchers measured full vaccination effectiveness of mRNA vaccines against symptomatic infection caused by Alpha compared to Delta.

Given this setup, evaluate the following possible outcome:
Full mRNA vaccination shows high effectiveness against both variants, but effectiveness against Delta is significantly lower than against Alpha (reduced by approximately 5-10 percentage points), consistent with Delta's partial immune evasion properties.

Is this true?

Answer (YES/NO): NO